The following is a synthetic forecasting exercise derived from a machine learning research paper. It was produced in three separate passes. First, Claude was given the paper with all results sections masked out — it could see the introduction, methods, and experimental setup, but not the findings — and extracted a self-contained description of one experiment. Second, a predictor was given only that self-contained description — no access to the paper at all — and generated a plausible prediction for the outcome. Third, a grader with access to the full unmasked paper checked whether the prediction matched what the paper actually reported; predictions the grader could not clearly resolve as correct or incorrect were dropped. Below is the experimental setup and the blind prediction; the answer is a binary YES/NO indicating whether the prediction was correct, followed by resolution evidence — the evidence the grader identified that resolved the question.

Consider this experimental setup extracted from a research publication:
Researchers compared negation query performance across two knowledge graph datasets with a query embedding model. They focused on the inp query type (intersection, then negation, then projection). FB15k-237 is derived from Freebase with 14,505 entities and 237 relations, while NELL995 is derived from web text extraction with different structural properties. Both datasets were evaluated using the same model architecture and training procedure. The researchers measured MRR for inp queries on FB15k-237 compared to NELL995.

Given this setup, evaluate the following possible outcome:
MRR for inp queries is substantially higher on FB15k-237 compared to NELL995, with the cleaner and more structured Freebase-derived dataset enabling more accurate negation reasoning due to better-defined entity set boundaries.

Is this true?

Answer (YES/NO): NO